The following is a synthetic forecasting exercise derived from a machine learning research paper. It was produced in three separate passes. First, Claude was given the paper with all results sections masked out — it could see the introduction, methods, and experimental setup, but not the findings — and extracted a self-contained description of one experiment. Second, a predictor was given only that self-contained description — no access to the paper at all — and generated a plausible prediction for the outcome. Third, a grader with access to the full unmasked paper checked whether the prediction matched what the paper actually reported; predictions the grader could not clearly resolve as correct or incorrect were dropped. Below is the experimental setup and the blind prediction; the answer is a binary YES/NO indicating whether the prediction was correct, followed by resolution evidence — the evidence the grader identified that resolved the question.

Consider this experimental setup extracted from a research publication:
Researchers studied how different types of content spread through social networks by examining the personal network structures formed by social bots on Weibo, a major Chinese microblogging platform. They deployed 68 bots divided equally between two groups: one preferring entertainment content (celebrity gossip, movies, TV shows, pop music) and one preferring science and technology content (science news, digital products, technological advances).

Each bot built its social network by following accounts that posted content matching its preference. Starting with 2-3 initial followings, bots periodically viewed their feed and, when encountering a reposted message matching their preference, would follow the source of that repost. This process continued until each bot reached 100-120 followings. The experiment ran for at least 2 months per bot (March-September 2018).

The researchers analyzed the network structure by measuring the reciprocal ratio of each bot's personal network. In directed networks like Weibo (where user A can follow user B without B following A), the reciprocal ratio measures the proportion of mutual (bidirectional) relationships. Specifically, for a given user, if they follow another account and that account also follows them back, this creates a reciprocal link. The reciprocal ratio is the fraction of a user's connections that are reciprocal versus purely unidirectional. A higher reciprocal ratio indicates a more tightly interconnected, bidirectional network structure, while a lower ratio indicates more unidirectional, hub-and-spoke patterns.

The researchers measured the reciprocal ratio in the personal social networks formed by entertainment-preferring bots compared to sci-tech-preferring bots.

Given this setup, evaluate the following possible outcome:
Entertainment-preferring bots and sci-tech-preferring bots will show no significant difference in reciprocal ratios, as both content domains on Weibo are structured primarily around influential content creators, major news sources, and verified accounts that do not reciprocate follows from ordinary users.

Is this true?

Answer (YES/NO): NO